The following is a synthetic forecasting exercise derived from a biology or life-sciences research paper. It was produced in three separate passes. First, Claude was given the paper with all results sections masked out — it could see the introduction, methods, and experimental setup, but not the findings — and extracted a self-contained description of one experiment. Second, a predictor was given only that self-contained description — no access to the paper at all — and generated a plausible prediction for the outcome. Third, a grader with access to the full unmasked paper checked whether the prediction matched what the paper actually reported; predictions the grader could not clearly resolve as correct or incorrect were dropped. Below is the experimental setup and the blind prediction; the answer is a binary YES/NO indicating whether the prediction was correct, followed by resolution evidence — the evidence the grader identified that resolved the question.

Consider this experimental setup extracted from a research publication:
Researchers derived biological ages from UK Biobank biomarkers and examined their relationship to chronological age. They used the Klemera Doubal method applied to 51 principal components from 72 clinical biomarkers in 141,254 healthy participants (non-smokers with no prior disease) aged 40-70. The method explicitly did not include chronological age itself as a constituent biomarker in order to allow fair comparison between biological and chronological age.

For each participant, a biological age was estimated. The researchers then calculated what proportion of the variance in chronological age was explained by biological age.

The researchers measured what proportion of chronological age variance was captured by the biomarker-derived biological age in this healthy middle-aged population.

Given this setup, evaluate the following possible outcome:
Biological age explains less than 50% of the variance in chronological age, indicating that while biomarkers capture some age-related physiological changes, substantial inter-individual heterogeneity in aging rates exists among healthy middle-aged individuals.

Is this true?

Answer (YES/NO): NO